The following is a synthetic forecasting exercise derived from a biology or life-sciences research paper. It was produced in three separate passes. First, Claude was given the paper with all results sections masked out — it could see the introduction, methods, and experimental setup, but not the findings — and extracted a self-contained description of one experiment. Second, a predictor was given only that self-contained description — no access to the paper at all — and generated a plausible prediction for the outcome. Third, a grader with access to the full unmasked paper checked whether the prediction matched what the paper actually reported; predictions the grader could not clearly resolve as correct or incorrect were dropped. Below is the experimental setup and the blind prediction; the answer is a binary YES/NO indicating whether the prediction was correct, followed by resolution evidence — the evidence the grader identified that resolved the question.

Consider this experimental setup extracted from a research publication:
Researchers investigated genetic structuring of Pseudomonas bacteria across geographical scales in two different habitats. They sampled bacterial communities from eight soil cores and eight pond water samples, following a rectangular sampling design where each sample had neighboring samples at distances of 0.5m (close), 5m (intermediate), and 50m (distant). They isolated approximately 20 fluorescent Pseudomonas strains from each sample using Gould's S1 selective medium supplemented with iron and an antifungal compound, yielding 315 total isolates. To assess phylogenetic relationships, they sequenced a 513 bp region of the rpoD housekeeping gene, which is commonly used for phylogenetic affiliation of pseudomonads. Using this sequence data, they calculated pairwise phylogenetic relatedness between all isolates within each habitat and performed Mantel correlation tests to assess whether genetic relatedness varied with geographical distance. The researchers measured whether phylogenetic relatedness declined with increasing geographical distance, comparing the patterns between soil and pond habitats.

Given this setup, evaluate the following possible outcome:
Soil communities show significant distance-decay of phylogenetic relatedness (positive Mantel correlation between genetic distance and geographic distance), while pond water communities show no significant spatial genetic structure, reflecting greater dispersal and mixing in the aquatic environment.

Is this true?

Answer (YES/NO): YES